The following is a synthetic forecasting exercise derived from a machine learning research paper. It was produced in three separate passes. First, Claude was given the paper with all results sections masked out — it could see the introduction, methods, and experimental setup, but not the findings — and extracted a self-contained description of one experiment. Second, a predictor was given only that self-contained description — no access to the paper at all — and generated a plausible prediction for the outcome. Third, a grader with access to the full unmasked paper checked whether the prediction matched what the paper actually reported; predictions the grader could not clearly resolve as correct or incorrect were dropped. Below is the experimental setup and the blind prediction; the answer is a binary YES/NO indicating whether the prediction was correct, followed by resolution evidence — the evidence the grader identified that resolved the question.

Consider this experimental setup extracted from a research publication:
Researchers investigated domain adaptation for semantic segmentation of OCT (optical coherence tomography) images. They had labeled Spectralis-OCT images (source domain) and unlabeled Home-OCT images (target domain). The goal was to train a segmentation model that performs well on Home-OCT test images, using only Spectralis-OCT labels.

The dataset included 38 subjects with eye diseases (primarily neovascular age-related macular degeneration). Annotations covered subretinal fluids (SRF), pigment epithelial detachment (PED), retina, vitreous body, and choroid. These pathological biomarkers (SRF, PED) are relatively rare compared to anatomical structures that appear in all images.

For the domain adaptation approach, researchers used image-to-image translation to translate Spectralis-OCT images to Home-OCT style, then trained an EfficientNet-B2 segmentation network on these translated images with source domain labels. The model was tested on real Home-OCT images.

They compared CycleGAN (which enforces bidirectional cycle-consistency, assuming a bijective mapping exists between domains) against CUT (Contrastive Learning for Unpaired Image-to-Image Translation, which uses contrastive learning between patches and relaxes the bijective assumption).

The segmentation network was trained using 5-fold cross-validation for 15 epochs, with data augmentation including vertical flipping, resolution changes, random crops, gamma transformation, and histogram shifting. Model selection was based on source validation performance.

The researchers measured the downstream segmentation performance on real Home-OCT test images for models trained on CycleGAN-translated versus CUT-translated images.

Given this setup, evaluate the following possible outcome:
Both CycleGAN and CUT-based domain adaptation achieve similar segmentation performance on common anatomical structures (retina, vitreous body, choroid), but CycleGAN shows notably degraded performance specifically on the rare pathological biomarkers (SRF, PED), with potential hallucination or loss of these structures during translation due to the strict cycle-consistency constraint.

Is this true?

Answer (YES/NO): NO